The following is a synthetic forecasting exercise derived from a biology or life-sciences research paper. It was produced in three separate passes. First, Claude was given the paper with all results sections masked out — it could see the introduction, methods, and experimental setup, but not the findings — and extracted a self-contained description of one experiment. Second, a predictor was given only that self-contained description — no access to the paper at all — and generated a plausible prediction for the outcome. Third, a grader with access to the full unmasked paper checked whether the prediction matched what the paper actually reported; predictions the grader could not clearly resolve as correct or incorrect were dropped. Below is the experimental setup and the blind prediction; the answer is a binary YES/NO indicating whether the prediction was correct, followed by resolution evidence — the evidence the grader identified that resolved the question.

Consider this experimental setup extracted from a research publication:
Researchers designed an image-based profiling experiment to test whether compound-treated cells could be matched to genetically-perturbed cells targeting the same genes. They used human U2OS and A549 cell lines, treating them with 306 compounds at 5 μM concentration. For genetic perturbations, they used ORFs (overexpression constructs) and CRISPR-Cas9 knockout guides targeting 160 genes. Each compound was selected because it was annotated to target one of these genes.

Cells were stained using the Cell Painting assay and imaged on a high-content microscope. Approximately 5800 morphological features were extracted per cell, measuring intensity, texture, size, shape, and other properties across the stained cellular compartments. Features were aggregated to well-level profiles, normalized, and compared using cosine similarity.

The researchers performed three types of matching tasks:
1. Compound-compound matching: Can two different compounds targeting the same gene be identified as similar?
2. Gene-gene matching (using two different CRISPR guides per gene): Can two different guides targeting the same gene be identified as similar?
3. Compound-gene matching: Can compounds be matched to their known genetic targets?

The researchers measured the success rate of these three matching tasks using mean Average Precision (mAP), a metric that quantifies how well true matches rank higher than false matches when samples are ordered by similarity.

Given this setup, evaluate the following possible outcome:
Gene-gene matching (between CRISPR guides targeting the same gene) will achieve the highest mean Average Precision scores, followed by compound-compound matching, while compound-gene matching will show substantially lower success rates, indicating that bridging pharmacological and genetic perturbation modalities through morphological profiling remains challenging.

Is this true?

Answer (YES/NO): NO